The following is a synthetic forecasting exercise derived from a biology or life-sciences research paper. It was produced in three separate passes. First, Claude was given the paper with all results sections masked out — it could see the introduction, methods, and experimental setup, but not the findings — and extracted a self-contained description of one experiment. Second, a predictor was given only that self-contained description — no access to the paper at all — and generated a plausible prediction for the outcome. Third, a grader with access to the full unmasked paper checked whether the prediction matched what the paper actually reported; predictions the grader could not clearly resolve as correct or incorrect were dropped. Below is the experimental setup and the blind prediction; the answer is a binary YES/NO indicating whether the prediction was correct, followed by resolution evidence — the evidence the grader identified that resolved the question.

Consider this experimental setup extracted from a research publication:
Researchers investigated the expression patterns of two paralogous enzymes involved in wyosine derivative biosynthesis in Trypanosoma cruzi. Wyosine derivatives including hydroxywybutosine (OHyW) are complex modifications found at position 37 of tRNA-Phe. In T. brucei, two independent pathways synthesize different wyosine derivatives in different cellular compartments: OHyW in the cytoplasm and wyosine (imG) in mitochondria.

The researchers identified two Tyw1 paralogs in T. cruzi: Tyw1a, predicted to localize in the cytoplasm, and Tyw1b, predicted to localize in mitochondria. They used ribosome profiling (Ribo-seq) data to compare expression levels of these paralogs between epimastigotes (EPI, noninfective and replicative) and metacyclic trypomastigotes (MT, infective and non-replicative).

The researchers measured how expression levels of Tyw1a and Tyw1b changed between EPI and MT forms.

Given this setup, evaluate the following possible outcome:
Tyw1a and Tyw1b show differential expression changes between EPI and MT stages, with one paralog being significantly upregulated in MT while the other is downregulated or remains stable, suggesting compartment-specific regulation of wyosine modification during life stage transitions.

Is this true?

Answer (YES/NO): NO